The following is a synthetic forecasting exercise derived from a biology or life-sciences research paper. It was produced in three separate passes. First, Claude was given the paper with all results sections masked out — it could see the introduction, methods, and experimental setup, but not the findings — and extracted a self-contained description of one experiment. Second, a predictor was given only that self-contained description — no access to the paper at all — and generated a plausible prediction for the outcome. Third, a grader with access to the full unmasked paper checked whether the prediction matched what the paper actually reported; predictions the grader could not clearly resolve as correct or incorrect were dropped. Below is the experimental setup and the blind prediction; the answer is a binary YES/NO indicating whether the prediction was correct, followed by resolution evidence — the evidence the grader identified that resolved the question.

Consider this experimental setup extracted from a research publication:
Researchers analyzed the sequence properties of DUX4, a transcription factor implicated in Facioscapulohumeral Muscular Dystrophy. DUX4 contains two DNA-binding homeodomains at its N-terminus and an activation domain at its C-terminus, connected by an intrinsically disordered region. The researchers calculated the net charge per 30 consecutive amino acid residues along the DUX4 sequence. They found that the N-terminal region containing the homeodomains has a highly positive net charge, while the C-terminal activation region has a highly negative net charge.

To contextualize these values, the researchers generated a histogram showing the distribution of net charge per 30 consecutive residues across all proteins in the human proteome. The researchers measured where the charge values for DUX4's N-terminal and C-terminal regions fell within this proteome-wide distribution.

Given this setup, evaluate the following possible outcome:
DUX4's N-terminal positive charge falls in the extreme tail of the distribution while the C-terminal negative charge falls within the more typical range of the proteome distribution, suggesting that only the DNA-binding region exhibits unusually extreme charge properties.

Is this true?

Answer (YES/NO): NO